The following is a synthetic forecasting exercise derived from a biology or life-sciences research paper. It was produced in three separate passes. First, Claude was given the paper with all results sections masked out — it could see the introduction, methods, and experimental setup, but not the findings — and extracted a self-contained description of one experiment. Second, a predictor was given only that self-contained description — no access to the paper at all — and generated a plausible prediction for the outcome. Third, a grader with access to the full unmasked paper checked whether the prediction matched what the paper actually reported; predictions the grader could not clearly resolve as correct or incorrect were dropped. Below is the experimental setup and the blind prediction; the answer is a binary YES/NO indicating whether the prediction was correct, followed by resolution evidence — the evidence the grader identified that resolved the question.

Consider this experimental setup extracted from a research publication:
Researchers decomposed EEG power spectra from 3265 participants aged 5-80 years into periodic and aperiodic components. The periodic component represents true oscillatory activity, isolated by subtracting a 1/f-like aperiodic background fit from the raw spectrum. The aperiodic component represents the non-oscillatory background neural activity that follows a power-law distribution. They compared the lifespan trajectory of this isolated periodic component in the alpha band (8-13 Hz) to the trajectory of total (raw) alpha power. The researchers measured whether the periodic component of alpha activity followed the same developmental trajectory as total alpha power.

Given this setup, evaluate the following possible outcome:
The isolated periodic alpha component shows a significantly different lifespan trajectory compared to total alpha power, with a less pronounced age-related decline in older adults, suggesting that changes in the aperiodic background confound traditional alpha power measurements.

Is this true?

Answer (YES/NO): NO